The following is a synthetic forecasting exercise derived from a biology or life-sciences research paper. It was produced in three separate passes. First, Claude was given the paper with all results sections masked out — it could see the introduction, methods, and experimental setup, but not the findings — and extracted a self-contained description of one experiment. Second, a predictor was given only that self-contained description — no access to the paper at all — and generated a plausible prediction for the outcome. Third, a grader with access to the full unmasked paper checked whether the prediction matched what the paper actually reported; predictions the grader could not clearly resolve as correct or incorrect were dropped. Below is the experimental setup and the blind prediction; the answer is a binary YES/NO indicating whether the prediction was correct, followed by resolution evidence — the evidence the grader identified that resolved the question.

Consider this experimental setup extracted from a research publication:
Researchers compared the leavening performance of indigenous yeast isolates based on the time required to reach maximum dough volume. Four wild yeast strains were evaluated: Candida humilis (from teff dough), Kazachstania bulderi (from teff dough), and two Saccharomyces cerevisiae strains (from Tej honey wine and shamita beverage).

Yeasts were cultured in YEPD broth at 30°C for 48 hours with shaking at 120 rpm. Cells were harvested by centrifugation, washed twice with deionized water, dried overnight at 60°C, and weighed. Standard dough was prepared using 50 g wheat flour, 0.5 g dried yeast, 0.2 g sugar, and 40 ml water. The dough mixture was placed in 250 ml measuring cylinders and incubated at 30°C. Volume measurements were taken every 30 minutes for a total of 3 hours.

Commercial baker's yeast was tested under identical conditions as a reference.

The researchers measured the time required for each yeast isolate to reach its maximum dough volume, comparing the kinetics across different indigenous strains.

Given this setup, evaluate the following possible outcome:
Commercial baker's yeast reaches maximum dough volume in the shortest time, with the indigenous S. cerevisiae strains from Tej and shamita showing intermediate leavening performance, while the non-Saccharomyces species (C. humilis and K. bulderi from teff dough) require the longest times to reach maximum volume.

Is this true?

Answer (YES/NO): NO